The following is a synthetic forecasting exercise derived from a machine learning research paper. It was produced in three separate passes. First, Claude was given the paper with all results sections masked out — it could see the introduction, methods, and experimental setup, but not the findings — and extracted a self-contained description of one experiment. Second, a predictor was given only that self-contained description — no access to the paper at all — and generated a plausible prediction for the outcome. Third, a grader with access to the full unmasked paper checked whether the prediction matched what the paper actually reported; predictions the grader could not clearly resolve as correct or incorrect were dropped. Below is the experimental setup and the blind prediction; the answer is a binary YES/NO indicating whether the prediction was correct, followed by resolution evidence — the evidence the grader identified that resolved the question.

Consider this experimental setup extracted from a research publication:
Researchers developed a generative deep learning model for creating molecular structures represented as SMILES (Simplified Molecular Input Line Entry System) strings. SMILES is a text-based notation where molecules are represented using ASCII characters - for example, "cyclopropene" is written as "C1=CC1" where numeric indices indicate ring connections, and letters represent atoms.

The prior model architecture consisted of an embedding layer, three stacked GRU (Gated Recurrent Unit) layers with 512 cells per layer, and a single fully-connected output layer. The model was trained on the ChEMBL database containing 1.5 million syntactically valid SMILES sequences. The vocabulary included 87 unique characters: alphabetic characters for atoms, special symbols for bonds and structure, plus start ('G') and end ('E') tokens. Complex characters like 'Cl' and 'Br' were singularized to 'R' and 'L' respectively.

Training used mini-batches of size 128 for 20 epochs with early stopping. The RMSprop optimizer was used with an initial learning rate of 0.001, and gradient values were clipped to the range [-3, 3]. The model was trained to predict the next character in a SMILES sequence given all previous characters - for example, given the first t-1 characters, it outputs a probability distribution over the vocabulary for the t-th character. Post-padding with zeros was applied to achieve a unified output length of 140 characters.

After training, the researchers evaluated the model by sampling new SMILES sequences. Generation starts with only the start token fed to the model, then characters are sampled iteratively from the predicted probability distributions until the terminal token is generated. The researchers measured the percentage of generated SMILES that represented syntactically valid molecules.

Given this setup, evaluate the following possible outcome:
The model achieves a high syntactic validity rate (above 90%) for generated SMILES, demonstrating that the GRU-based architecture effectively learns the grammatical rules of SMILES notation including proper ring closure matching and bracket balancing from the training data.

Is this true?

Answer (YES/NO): YES